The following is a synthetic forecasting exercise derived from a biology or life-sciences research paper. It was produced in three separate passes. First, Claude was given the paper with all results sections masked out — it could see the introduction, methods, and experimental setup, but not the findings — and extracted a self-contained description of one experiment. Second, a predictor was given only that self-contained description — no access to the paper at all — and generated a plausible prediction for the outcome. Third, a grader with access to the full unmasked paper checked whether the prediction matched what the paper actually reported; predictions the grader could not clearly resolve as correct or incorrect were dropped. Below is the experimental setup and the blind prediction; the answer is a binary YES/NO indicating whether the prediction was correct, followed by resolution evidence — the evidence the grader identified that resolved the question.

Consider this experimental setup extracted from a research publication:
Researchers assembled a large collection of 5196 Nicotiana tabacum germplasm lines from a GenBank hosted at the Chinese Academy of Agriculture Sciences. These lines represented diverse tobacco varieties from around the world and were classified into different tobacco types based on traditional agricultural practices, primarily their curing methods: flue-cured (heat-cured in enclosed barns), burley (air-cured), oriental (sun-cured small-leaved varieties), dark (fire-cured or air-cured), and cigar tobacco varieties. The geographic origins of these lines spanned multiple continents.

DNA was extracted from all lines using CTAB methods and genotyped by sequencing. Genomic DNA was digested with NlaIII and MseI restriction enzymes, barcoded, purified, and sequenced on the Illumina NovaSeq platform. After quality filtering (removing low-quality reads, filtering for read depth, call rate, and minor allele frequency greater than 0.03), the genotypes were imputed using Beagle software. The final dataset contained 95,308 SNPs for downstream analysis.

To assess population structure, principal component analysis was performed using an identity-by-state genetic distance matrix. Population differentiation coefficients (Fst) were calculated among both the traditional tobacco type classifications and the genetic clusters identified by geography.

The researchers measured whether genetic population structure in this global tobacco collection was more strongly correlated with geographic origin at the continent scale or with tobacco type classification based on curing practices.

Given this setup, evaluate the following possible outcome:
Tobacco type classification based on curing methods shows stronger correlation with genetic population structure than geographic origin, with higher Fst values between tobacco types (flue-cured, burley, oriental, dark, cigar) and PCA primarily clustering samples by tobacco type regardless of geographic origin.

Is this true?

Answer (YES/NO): NO